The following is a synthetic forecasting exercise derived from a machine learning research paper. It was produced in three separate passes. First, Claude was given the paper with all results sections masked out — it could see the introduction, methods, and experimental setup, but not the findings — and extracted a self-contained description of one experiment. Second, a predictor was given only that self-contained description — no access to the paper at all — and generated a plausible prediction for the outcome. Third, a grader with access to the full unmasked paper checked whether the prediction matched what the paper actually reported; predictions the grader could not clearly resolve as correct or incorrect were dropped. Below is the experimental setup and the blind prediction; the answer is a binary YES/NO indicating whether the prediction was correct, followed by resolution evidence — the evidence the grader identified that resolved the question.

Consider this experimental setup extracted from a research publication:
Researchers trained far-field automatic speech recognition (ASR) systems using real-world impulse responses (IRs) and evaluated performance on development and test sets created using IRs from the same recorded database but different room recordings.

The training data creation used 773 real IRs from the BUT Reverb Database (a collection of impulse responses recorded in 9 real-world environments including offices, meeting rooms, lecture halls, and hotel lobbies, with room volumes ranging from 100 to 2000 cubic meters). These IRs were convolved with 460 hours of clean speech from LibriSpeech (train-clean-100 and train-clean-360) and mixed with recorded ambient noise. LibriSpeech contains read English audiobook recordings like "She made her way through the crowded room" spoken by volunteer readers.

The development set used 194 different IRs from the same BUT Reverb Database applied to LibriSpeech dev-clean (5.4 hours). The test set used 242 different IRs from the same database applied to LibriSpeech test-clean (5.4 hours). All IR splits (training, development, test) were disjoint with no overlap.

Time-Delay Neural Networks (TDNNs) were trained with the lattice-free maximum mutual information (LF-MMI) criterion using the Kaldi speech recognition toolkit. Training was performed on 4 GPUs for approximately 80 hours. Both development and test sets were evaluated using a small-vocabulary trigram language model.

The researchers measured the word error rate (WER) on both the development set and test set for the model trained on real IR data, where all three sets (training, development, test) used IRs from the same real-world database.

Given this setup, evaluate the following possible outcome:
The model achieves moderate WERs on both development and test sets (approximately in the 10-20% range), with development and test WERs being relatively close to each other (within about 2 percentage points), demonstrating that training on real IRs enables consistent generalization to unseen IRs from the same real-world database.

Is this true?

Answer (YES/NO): YES